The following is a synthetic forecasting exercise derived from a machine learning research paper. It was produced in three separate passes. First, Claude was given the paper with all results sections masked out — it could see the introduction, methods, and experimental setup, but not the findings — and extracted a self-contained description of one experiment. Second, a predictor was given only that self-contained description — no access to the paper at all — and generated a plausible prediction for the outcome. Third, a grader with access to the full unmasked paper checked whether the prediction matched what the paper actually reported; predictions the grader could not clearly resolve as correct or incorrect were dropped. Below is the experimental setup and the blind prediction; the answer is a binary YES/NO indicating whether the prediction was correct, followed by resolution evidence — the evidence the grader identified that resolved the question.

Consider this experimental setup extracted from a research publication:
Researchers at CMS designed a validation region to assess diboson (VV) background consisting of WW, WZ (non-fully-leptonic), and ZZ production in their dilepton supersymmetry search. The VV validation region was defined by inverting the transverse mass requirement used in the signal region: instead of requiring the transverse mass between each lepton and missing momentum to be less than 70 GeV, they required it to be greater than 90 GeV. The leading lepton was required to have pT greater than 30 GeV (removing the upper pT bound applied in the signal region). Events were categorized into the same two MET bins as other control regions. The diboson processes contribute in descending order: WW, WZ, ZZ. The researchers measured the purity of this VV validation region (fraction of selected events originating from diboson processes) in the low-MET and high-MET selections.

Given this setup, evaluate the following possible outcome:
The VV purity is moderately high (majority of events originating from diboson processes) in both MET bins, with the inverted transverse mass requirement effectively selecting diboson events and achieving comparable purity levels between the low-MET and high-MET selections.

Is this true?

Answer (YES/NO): NO